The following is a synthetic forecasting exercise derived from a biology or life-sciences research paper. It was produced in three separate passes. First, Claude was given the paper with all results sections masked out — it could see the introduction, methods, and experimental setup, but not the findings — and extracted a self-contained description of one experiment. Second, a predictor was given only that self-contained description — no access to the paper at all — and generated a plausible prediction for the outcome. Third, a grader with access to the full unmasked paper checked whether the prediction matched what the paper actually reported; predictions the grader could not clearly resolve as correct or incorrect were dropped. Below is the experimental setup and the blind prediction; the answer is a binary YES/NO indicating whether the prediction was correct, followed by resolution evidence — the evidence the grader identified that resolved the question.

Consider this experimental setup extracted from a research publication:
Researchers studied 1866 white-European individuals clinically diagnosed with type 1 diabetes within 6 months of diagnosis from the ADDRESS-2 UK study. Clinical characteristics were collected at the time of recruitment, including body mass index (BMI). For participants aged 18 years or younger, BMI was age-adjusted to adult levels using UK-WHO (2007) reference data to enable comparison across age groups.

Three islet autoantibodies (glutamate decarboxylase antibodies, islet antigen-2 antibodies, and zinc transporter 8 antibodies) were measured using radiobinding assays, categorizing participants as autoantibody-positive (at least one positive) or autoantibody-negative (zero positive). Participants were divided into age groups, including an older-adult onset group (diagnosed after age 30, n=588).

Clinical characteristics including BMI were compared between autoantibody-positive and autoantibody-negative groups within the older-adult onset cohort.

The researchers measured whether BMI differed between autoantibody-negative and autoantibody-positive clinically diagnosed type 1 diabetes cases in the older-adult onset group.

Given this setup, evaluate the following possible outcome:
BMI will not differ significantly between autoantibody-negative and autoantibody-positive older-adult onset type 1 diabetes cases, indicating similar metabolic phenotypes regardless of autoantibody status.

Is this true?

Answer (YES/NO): NO